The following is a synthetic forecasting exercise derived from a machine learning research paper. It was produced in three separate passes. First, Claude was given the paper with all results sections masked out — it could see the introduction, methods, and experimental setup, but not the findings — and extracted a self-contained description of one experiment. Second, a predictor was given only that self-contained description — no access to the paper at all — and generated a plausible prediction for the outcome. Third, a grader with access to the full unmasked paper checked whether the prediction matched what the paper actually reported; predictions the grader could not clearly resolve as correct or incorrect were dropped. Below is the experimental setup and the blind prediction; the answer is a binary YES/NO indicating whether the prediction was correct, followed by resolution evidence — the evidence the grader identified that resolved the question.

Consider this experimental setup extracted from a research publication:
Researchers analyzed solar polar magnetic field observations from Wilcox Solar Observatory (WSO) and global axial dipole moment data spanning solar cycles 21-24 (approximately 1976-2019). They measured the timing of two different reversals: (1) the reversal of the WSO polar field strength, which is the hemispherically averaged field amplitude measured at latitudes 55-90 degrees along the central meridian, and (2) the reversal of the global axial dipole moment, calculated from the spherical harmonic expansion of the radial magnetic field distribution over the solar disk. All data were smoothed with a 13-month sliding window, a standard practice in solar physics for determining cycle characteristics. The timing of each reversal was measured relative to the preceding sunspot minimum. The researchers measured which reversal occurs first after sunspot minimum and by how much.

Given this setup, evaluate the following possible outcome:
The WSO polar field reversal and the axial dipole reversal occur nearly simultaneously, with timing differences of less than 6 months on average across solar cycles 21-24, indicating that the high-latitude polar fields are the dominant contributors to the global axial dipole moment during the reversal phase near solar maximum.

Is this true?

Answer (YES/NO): NO